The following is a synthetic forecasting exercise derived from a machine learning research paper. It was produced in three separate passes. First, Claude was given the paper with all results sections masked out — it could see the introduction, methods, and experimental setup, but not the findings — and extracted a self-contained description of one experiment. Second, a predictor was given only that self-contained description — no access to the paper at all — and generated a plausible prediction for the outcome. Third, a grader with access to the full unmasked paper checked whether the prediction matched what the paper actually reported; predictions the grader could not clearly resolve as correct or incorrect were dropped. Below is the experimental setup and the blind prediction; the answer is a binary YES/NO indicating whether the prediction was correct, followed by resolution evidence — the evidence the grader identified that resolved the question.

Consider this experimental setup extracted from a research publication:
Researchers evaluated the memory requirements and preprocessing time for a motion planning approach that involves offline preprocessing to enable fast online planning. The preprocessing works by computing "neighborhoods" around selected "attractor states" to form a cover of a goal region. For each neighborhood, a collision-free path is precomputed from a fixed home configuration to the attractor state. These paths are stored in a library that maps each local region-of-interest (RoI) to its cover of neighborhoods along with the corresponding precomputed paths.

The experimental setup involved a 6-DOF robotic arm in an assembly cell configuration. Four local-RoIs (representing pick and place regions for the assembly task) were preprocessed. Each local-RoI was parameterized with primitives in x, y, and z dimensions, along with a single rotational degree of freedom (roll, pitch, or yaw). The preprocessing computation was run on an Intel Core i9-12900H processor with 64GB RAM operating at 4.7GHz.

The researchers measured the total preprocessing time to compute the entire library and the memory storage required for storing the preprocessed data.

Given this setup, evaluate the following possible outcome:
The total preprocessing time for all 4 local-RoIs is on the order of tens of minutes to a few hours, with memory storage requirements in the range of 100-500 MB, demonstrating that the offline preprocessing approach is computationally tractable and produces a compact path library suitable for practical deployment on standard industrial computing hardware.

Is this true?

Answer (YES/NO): NO